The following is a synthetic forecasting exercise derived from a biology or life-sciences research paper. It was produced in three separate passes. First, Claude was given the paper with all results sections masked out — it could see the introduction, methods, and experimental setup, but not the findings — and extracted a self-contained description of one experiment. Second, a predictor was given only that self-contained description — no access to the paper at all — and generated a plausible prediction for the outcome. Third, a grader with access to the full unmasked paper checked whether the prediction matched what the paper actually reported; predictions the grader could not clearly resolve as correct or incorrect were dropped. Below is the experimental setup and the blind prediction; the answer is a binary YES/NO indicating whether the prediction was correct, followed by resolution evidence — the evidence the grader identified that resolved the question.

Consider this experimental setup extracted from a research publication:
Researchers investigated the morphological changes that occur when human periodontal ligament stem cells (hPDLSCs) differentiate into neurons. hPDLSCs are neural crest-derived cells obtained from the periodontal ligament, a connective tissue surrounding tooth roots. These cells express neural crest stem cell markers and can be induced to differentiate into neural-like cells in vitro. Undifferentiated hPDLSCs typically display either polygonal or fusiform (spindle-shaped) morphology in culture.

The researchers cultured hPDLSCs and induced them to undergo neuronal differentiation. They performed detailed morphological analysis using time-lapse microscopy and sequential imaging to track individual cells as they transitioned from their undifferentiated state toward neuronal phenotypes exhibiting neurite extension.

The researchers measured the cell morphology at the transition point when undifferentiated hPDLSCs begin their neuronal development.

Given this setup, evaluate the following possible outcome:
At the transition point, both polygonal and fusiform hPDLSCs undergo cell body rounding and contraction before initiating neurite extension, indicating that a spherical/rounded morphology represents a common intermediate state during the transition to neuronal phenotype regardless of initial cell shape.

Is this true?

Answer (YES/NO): YES